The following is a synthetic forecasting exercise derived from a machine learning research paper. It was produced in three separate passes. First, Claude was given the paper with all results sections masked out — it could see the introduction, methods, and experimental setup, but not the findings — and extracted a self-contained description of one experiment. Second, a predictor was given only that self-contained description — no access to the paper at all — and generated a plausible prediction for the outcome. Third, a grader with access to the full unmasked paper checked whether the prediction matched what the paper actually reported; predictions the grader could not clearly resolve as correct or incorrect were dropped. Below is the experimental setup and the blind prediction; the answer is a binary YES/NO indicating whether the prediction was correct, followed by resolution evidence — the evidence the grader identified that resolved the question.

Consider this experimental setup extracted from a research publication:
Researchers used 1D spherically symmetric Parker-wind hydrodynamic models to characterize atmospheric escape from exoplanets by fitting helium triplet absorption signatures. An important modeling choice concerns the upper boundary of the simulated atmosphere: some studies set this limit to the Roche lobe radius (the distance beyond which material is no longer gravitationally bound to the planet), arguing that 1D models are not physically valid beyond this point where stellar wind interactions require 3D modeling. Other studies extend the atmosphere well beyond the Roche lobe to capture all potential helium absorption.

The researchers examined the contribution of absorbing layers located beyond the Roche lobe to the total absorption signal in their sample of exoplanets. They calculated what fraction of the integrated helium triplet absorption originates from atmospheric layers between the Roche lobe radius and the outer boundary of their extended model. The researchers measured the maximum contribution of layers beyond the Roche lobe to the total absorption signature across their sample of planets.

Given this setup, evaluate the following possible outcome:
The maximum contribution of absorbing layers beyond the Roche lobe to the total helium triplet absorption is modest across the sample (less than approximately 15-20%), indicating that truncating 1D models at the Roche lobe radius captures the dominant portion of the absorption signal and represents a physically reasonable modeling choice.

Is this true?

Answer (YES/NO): NO